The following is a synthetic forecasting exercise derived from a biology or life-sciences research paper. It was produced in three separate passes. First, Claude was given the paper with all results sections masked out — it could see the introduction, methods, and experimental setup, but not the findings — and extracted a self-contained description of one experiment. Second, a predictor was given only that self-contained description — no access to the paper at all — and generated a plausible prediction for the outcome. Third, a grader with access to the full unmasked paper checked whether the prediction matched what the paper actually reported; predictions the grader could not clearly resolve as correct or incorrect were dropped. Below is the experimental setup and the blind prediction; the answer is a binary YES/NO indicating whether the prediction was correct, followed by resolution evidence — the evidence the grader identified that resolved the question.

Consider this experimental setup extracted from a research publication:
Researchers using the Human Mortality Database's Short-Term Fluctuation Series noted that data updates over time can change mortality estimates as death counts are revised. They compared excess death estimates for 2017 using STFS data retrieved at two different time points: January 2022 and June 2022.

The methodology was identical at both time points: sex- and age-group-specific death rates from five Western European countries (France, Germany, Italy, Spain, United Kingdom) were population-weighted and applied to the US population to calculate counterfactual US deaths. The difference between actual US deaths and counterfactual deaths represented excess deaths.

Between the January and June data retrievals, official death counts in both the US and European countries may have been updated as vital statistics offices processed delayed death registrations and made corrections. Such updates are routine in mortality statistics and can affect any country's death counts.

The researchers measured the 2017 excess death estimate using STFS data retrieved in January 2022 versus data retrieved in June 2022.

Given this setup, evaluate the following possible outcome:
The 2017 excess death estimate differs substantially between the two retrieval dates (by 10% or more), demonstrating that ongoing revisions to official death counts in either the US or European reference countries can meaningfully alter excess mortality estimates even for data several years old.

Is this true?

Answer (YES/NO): YES